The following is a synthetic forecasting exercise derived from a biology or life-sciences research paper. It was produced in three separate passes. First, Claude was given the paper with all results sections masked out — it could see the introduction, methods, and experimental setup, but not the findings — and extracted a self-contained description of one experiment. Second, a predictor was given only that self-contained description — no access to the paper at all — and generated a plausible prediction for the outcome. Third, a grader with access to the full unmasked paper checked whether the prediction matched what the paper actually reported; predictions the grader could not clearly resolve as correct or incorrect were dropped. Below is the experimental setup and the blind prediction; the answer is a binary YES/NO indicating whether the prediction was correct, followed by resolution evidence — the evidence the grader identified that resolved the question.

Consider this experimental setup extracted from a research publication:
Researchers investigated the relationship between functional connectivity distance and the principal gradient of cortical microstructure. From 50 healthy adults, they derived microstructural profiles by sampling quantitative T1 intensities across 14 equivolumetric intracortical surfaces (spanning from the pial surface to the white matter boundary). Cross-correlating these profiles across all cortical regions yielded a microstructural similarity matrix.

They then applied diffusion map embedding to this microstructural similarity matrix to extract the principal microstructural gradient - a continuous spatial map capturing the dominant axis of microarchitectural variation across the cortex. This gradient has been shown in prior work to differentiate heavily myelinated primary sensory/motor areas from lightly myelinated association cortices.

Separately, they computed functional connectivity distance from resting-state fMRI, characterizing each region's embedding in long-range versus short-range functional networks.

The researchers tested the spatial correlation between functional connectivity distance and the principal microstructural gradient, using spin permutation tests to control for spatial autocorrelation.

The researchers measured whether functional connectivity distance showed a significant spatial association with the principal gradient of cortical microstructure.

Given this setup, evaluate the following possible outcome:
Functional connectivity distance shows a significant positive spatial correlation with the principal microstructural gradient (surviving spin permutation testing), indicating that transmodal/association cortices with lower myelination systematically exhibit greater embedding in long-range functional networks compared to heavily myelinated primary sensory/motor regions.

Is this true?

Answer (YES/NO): YES